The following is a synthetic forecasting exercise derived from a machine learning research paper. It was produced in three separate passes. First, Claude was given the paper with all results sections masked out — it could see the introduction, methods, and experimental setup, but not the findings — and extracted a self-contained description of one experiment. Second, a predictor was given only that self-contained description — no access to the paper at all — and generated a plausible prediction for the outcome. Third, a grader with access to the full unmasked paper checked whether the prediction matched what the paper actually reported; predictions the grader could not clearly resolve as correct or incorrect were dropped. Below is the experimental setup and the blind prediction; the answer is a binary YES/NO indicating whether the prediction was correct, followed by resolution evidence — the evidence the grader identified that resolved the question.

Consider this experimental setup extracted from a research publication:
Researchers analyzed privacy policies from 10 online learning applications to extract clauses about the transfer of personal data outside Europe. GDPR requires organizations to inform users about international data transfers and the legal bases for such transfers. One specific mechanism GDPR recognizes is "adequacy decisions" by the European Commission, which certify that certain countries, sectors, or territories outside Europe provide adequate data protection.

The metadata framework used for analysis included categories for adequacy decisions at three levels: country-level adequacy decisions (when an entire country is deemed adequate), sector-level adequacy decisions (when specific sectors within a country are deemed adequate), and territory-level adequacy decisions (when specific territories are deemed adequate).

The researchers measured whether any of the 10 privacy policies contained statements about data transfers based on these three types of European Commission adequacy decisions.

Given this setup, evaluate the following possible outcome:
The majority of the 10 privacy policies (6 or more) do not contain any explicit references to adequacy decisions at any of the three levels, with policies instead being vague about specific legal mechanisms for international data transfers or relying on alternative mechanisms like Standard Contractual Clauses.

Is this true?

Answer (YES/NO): YES